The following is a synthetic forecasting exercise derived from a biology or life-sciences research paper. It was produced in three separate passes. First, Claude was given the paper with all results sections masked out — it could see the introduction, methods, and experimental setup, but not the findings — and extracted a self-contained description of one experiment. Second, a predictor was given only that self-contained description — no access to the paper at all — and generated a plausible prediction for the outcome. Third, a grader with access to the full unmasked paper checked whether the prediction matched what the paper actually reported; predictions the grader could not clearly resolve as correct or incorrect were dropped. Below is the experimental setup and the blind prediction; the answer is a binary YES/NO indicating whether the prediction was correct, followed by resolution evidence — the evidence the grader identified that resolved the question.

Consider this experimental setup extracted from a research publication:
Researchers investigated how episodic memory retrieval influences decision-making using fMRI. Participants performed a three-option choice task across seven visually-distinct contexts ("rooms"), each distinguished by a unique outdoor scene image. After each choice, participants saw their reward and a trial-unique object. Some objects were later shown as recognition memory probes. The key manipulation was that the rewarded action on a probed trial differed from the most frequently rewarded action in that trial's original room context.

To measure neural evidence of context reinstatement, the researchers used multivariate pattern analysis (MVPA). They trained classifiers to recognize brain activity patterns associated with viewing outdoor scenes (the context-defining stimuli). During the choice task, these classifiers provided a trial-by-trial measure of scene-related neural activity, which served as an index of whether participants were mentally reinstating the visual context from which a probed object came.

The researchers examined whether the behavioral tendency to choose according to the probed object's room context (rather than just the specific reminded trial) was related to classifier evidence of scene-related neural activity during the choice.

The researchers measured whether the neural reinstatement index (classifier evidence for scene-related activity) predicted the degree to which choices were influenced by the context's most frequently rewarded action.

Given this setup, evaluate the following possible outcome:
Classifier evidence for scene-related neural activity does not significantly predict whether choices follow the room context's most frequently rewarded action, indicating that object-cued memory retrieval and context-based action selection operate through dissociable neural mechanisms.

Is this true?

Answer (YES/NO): NO